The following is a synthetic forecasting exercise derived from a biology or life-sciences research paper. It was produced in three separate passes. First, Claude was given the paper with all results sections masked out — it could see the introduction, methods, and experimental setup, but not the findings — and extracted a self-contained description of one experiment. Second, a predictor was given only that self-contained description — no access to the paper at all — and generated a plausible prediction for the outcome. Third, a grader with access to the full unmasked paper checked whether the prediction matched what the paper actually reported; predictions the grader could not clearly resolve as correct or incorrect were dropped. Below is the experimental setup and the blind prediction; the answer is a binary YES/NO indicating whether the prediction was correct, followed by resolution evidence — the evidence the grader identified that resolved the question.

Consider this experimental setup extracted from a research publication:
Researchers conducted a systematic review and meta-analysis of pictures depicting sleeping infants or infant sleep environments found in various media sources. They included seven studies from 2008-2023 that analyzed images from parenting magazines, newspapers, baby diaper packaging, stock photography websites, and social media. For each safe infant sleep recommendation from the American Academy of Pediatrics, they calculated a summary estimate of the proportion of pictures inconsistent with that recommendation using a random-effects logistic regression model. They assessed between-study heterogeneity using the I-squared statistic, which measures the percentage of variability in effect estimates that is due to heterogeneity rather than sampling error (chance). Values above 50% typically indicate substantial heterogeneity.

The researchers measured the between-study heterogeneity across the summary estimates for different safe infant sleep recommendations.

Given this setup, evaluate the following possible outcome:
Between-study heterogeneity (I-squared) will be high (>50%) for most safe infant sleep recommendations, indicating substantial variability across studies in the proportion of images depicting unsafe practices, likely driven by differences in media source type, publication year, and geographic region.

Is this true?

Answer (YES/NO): YES